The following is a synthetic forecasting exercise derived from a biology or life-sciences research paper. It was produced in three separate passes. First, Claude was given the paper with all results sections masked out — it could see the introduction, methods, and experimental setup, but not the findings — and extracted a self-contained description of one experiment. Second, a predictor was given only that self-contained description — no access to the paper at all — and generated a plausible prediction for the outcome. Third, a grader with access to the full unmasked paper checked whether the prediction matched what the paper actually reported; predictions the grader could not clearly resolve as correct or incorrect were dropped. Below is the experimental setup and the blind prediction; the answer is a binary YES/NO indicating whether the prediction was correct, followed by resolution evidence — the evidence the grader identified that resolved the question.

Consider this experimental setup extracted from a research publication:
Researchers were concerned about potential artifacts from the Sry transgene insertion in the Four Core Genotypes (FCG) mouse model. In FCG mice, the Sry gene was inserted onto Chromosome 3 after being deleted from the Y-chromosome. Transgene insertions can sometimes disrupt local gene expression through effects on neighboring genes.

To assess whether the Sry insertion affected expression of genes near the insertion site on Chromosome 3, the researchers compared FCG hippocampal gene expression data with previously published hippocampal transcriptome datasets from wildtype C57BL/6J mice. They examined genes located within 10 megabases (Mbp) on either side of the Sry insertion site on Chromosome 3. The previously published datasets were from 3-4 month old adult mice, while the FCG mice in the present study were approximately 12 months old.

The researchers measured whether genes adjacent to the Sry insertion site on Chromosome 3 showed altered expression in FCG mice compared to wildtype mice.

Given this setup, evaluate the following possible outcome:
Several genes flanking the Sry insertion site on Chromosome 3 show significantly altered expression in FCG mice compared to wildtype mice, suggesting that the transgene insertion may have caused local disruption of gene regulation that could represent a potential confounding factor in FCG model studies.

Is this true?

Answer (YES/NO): NO